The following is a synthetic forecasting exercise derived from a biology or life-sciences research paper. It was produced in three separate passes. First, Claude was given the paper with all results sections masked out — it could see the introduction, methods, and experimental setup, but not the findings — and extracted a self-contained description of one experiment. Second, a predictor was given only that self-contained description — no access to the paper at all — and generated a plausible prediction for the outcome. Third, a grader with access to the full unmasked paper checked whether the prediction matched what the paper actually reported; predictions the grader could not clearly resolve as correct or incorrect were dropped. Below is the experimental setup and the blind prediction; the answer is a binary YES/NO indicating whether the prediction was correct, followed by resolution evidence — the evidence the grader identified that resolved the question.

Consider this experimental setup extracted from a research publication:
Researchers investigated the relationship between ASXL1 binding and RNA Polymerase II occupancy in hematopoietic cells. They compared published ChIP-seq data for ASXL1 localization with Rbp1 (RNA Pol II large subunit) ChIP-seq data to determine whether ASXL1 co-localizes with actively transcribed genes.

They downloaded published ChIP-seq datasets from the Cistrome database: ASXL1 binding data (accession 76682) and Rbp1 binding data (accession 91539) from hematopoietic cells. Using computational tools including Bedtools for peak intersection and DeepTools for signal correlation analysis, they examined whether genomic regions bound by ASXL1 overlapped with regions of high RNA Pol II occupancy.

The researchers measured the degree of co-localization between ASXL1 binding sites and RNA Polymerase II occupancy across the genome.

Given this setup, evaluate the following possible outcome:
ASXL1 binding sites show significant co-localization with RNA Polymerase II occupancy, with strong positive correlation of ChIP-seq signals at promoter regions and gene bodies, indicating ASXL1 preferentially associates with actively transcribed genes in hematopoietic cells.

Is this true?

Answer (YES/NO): YES